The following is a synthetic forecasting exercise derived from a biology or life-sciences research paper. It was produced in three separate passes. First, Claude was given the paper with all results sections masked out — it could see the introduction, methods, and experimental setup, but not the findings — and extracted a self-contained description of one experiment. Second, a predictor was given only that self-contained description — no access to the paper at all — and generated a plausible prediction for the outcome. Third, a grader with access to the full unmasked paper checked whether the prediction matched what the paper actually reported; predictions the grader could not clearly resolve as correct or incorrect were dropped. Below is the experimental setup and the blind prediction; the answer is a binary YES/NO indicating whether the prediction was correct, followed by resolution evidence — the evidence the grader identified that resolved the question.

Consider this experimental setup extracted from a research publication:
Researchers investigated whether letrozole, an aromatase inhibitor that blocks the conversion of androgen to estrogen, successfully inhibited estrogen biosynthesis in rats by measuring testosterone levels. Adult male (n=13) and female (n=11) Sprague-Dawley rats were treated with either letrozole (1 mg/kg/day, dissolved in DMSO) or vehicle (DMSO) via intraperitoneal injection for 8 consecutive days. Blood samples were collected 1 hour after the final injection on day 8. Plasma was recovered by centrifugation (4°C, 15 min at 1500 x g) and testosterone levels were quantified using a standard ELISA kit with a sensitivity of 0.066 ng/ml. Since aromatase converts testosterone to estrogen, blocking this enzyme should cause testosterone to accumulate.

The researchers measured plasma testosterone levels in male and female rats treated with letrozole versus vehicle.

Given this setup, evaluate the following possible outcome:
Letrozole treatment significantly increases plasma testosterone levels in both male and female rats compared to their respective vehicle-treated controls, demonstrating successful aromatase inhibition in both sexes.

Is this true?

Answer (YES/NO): NO